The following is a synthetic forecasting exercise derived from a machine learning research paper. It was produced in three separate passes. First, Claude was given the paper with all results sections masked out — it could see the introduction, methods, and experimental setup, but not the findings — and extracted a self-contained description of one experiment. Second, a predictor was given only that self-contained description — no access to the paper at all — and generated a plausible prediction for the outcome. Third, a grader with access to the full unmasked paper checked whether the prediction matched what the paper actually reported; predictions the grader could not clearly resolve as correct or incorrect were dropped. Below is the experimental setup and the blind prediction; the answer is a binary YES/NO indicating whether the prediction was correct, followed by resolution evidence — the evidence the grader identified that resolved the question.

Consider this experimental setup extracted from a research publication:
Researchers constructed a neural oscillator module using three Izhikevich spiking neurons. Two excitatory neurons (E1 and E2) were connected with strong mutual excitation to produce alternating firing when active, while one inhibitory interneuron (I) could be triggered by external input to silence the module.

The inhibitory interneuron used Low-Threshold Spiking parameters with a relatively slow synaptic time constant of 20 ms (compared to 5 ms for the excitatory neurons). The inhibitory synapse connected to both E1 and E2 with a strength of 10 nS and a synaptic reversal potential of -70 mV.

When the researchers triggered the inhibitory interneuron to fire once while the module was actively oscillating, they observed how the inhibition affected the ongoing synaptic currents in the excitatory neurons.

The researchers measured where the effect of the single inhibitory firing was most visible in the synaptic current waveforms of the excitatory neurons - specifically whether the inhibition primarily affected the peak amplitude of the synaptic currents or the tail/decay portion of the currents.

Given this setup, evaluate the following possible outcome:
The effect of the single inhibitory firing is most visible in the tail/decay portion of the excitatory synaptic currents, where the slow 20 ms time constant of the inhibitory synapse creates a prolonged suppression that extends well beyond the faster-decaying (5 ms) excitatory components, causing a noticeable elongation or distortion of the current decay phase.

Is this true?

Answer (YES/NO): YES